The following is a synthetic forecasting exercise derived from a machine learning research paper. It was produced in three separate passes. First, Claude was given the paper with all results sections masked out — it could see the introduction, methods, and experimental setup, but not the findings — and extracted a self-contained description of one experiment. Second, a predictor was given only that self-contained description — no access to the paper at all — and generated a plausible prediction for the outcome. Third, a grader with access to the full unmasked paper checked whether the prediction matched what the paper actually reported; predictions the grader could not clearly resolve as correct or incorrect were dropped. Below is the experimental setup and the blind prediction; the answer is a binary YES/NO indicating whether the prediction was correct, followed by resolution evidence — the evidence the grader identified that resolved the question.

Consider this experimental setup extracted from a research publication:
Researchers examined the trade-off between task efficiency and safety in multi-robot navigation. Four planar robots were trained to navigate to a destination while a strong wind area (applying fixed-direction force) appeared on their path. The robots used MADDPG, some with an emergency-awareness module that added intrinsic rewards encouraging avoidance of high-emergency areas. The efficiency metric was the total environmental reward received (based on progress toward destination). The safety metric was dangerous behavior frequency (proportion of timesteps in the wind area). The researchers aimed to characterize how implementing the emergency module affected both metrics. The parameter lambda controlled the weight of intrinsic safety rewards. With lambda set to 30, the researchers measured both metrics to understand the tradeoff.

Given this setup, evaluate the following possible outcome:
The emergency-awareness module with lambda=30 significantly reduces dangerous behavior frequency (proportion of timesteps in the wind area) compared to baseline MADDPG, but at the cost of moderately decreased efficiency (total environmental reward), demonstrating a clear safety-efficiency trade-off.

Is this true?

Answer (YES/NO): NO